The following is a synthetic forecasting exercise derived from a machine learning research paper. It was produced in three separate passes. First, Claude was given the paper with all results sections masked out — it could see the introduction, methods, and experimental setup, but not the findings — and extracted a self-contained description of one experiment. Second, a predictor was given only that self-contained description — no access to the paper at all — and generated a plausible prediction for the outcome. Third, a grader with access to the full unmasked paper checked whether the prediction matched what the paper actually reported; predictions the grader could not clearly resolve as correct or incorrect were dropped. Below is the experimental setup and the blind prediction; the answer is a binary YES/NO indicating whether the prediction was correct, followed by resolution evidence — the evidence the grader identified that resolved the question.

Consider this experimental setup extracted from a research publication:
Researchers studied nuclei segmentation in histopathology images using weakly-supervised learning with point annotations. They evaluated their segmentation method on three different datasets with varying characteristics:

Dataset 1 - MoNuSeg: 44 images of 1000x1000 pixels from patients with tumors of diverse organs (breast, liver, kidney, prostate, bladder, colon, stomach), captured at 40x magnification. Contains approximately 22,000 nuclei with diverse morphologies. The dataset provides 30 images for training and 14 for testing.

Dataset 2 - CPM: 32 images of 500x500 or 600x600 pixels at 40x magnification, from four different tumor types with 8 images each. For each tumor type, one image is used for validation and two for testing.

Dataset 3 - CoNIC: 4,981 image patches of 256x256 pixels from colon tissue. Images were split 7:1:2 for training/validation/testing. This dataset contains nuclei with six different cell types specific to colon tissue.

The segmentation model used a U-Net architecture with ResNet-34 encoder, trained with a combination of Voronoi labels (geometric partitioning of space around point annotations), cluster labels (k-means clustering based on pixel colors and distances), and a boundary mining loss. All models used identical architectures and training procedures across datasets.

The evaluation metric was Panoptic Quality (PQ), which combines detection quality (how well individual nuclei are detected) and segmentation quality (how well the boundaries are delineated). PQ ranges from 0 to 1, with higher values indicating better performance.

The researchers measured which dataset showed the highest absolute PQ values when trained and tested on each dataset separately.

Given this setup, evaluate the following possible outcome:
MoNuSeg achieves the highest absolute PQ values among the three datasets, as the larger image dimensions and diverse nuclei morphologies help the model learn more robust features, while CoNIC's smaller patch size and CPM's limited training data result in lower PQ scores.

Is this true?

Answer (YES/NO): YES